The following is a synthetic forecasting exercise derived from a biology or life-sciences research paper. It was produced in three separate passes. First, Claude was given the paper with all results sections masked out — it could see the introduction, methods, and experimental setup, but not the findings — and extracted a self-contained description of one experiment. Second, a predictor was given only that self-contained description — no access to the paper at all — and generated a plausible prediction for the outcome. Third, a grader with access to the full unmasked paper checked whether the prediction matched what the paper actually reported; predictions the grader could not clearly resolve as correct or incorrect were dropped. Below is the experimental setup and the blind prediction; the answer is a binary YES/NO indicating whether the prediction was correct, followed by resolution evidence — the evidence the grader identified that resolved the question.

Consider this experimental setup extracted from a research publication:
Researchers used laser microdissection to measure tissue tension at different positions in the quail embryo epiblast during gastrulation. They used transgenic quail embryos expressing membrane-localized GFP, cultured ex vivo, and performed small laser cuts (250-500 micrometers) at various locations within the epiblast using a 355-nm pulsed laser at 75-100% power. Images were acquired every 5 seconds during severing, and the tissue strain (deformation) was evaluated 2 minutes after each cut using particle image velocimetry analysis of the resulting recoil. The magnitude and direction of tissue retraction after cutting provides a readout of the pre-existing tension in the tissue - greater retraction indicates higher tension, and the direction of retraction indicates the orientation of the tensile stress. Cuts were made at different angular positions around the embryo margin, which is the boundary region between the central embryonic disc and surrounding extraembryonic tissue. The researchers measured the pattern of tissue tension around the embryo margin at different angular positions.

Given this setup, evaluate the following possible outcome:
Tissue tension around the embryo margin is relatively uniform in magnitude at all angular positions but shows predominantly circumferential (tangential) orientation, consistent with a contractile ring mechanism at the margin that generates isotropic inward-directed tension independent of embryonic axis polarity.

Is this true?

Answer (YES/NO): NO